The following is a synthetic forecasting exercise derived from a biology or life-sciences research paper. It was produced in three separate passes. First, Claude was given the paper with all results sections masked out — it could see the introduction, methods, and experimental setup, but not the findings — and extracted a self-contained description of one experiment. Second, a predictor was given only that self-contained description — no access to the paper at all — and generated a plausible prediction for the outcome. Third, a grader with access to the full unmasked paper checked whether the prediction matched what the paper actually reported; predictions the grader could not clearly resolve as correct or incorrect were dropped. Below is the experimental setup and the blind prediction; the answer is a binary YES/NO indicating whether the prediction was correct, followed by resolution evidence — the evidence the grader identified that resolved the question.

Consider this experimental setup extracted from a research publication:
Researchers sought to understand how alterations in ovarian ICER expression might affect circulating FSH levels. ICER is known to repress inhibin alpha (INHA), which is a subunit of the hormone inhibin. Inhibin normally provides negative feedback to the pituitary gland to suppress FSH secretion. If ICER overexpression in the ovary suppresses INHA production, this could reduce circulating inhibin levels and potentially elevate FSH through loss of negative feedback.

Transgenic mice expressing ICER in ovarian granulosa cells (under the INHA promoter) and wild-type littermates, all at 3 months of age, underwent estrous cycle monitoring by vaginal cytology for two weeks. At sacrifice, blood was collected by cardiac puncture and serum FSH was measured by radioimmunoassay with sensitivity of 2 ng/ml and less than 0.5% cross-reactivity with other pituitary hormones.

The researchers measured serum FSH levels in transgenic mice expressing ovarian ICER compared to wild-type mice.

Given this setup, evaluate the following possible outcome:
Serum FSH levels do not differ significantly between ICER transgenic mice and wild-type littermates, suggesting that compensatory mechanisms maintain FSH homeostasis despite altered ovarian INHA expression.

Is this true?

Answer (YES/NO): NO